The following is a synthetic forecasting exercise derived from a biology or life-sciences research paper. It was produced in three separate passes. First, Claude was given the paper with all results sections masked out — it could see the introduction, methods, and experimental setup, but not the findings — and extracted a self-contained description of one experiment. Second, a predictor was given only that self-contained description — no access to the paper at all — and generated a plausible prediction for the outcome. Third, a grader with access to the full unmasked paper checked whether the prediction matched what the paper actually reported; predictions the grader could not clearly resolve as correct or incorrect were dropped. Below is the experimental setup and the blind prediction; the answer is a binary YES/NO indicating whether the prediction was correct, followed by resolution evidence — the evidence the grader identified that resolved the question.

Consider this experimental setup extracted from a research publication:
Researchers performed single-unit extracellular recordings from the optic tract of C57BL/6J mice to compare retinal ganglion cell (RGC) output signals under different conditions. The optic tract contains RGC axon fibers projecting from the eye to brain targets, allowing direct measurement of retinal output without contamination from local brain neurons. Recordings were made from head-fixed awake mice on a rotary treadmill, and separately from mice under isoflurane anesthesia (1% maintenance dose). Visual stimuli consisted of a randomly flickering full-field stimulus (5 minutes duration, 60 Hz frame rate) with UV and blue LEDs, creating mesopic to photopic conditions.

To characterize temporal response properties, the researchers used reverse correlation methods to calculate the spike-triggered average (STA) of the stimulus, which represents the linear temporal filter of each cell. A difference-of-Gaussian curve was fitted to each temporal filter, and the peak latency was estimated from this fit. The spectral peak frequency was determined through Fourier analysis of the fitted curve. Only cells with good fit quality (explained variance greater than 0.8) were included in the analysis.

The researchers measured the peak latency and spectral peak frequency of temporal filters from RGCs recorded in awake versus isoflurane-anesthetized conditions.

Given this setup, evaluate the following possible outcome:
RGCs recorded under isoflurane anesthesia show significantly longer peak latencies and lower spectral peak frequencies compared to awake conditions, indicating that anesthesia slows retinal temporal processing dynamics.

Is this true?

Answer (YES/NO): YES